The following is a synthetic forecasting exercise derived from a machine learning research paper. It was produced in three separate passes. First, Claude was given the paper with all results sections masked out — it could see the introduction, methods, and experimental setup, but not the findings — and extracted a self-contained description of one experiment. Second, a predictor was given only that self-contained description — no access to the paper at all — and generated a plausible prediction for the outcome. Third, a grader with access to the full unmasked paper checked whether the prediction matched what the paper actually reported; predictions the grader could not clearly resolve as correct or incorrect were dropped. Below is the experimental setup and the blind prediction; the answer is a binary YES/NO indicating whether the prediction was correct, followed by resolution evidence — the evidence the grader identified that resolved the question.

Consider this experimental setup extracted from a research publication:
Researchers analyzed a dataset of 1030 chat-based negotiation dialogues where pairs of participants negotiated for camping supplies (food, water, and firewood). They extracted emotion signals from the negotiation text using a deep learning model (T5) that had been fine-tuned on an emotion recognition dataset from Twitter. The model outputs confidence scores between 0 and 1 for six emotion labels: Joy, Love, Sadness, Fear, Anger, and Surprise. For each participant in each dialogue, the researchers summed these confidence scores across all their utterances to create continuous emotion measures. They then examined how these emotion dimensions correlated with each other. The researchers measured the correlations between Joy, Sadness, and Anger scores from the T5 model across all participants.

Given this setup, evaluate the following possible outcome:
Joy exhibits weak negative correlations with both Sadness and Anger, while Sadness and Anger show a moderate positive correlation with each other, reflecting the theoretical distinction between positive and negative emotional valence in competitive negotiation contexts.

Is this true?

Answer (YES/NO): NO